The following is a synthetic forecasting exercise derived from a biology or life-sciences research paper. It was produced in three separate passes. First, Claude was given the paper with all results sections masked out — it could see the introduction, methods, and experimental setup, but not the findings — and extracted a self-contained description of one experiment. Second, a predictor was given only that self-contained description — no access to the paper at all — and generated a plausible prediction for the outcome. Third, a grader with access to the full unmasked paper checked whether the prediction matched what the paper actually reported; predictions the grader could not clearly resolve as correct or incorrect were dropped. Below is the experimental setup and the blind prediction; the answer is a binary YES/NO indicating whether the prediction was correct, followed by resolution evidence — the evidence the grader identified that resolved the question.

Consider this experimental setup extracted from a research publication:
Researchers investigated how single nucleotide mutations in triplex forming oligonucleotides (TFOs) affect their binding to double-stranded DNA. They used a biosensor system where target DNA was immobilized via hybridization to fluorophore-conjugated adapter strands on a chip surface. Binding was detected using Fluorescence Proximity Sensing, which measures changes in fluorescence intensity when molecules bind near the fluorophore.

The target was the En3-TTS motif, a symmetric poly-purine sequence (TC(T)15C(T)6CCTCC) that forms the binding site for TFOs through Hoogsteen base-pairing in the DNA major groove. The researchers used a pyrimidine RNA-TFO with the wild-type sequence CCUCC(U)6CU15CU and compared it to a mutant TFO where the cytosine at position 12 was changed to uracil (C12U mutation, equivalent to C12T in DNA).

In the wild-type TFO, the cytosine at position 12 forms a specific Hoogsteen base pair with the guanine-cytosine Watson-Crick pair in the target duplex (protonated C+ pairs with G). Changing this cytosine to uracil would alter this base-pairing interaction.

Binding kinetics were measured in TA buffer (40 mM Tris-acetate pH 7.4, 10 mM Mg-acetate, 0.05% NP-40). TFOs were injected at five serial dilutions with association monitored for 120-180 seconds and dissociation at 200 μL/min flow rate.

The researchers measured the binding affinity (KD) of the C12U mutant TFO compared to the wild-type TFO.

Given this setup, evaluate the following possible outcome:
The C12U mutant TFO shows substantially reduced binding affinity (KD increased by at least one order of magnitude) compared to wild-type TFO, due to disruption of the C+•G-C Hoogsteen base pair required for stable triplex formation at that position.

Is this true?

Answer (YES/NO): YES